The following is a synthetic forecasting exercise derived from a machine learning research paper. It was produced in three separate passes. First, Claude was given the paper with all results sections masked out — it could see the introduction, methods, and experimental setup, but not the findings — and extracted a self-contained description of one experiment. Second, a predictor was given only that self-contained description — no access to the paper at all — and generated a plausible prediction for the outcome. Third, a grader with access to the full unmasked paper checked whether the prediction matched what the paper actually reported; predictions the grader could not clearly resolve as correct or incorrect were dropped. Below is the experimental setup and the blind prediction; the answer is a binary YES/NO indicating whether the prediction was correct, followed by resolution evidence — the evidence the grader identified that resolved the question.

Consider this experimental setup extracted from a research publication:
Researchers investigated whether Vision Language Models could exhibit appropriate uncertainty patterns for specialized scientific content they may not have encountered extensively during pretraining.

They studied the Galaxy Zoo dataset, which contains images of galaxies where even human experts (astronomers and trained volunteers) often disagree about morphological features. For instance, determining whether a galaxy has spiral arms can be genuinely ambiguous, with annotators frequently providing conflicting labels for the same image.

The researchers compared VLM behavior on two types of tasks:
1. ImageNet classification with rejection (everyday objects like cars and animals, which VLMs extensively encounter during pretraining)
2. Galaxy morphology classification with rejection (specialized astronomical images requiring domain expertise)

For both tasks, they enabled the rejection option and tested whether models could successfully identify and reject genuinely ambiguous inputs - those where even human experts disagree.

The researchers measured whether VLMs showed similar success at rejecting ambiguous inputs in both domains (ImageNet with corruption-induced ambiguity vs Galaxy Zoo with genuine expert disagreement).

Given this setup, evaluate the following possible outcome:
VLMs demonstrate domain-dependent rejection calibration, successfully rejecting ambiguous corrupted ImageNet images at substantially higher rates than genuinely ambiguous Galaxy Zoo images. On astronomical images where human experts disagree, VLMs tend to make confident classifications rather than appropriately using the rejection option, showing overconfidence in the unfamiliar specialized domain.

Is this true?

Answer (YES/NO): YES